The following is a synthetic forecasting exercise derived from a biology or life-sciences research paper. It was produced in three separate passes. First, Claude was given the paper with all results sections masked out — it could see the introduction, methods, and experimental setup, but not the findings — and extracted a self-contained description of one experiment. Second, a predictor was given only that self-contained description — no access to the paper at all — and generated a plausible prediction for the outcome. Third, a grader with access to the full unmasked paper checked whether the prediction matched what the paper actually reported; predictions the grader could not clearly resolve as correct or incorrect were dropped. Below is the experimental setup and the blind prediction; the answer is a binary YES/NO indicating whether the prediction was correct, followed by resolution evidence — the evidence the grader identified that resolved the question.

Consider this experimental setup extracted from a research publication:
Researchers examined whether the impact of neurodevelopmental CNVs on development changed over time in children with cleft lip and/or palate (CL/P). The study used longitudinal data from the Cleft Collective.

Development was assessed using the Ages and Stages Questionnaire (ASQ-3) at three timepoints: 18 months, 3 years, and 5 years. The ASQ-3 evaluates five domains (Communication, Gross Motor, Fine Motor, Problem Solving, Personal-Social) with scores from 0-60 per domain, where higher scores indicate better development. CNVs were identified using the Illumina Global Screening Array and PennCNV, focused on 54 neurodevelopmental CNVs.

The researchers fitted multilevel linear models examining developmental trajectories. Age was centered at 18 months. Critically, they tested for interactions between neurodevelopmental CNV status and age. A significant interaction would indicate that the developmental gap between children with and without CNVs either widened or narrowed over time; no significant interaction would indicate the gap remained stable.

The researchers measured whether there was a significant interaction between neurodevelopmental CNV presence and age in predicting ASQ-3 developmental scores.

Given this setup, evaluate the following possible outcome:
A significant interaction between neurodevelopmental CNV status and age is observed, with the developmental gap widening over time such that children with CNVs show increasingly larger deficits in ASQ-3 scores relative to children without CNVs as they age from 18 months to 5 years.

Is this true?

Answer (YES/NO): NO